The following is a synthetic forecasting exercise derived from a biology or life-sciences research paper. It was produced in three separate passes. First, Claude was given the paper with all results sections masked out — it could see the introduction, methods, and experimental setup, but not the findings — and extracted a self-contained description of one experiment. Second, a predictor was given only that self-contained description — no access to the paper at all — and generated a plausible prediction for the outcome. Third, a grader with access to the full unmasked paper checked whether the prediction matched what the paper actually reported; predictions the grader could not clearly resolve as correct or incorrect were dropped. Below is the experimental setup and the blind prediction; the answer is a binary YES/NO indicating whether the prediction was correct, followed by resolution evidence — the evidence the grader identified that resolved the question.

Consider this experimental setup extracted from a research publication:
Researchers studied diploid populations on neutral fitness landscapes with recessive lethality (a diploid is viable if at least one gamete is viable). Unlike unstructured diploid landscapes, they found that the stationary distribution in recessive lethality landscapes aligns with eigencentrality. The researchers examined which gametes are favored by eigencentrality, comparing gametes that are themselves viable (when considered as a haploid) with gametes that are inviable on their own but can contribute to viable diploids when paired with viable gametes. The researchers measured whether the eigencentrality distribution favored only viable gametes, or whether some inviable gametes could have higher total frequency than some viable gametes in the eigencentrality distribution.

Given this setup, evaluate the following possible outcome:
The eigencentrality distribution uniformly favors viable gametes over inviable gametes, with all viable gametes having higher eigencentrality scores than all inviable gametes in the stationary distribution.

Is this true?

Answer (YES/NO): NO